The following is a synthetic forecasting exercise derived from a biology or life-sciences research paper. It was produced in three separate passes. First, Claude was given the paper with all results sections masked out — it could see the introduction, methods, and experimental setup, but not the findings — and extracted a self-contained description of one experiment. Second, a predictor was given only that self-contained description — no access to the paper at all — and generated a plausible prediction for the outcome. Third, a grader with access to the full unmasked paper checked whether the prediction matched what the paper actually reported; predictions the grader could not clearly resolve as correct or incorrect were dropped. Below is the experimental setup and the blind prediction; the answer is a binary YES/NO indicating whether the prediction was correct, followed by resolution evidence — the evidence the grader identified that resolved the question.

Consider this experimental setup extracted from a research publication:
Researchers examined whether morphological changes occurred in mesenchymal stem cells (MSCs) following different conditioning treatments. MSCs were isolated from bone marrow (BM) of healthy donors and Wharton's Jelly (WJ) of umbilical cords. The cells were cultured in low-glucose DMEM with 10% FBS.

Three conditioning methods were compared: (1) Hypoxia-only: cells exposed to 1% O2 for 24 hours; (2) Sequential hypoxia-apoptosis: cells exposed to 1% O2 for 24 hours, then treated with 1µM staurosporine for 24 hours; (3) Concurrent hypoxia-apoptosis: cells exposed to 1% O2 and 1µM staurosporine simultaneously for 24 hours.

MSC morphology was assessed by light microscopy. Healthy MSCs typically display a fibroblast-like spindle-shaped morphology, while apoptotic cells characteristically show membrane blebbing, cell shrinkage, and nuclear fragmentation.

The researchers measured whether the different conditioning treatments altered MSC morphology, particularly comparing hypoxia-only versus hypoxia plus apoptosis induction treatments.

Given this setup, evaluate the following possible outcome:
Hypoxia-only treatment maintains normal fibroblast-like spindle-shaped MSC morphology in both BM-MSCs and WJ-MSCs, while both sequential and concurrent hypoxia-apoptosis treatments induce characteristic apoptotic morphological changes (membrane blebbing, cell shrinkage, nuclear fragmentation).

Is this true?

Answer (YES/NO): YES